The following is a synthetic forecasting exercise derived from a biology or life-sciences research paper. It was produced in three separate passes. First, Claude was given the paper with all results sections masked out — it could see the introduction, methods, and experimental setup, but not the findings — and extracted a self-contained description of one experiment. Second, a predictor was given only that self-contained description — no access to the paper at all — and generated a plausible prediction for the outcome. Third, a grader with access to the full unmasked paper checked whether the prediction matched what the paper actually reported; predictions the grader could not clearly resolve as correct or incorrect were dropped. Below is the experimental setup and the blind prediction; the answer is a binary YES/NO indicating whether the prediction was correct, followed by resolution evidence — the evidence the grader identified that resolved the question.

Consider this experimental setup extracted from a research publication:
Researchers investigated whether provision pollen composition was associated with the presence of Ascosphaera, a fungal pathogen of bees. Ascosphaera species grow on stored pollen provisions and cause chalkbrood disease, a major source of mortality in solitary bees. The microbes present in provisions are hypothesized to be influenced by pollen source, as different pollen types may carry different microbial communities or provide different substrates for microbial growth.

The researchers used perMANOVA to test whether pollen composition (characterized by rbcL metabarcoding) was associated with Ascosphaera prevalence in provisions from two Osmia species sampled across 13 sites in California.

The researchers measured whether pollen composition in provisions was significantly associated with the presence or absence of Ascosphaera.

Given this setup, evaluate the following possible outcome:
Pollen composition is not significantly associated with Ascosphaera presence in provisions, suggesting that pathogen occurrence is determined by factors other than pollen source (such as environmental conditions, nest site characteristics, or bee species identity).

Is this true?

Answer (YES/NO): YES